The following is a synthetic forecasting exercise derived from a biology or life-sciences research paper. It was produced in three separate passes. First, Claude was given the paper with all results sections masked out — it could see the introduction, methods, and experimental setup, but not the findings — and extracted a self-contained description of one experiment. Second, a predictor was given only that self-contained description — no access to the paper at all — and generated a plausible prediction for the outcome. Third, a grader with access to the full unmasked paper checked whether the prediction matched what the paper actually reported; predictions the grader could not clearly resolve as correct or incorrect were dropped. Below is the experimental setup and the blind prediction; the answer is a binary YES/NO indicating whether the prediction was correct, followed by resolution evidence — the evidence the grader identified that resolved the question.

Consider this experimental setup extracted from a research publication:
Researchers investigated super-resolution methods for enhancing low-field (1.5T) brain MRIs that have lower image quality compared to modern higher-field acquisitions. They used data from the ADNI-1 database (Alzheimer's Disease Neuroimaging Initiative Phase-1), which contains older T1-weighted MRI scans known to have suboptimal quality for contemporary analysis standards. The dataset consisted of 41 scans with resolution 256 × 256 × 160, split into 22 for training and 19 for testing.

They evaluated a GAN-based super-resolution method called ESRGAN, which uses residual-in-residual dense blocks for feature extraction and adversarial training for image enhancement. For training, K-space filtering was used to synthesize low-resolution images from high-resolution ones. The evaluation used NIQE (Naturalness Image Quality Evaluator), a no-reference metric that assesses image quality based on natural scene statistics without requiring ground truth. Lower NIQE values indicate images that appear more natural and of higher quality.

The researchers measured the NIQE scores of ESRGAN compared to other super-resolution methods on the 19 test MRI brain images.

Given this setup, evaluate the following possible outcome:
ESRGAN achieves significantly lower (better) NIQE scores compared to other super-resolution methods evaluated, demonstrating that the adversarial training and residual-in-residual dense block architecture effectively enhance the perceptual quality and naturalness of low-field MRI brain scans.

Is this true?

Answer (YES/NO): NO